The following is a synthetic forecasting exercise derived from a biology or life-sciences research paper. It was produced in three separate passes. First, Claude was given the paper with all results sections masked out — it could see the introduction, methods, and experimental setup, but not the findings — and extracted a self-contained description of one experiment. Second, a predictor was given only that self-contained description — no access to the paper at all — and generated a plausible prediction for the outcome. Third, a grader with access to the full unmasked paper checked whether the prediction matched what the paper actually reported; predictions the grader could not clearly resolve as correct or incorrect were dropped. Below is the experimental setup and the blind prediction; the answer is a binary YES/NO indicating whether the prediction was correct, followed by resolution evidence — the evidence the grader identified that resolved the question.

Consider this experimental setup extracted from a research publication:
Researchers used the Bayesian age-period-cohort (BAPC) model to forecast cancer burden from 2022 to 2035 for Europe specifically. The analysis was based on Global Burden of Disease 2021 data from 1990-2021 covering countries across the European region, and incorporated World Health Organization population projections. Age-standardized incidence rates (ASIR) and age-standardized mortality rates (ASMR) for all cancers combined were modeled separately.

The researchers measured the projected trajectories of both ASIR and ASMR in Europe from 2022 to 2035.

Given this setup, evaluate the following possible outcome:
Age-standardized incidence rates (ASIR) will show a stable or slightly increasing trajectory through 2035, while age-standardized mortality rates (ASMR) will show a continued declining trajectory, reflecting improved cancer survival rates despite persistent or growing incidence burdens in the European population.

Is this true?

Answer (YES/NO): YES